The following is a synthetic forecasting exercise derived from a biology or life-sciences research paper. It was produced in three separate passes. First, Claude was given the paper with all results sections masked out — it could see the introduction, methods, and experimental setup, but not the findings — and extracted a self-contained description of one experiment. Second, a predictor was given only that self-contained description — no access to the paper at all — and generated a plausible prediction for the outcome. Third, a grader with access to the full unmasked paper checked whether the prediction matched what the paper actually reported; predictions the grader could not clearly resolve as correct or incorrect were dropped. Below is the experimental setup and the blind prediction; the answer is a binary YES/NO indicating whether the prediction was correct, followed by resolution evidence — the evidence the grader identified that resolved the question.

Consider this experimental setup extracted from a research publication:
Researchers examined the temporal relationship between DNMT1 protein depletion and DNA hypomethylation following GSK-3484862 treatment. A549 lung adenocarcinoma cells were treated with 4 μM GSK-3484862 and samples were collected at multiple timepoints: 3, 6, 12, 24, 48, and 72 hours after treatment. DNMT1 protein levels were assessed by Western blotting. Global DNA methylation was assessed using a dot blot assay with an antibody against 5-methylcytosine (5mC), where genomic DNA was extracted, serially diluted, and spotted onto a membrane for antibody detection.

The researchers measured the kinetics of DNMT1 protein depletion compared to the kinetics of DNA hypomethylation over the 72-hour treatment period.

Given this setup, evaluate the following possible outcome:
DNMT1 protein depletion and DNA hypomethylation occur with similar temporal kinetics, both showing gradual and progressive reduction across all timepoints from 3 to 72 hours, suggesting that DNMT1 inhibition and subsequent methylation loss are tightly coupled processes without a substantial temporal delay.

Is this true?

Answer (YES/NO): NO